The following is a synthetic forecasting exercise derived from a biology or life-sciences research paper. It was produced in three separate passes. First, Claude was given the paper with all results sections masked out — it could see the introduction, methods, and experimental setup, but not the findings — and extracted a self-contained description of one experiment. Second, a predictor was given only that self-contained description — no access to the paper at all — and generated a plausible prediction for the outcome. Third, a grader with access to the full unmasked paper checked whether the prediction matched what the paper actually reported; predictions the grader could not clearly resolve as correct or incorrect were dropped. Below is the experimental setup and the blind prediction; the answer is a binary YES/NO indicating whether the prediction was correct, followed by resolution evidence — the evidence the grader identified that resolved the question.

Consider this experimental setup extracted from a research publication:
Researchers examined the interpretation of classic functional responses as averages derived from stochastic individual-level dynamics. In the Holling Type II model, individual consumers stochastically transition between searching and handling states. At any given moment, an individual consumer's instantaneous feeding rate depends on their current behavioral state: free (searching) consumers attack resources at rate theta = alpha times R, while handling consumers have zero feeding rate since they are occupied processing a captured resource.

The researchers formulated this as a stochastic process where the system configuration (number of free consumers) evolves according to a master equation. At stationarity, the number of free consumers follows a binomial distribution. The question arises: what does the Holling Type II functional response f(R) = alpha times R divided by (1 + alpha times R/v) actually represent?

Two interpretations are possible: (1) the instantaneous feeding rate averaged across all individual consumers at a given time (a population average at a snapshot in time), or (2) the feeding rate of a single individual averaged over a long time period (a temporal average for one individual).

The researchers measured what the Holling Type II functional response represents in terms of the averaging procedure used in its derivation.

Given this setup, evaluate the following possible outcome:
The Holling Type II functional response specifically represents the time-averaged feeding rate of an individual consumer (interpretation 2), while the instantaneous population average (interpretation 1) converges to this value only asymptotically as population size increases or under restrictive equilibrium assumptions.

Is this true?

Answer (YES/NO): NO